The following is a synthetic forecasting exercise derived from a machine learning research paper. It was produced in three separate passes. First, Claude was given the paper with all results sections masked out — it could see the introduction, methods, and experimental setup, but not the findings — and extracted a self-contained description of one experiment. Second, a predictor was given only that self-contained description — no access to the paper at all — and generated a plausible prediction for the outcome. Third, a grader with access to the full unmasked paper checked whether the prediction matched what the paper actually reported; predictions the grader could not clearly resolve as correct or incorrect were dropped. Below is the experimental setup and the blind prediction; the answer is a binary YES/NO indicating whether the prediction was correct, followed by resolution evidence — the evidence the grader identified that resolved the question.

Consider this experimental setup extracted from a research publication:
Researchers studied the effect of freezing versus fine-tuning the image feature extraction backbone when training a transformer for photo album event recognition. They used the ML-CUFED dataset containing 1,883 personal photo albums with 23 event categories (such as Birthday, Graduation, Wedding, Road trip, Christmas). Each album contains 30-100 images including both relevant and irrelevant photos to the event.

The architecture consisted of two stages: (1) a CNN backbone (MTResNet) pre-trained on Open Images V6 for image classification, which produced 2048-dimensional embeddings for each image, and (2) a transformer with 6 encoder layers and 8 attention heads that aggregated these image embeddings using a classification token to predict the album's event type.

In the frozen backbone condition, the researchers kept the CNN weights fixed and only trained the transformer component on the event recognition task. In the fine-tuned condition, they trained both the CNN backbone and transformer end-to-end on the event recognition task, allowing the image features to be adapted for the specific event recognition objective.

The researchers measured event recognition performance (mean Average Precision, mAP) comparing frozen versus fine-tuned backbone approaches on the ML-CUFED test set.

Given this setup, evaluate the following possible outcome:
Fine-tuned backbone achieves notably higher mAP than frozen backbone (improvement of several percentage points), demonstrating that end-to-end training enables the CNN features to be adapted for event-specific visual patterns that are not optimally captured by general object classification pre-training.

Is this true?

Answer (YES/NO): NO